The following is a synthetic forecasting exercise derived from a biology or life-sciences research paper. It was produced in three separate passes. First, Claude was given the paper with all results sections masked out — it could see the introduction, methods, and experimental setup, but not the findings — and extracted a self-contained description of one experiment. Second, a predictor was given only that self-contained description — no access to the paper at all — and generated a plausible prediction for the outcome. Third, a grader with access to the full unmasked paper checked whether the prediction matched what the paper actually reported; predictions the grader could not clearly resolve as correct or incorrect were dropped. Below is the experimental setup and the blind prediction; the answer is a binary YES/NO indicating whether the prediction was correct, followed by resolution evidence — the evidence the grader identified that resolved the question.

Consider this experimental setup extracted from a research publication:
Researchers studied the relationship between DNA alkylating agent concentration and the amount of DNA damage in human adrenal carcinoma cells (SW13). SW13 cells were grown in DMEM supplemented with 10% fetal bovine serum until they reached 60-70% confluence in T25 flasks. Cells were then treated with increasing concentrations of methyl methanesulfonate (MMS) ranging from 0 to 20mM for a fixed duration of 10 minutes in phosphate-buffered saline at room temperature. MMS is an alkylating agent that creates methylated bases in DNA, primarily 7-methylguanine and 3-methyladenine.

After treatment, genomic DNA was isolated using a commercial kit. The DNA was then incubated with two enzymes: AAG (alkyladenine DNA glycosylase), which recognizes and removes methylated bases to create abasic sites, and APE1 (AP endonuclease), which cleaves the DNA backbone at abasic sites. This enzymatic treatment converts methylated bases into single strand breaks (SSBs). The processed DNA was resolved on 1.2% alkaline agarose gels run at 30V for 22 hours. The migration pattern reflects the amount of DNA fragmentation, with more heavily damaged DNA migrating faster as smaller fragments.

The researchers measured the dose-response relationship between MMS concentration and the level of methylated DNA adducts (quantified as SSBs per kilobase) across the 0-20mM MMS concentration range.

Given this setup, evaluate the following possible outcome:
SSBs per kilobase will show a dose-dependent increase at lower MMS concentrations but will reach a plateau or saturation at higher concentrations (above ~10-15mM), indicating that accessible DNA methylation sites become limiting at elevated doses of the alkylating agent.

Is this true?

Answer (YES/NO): NO